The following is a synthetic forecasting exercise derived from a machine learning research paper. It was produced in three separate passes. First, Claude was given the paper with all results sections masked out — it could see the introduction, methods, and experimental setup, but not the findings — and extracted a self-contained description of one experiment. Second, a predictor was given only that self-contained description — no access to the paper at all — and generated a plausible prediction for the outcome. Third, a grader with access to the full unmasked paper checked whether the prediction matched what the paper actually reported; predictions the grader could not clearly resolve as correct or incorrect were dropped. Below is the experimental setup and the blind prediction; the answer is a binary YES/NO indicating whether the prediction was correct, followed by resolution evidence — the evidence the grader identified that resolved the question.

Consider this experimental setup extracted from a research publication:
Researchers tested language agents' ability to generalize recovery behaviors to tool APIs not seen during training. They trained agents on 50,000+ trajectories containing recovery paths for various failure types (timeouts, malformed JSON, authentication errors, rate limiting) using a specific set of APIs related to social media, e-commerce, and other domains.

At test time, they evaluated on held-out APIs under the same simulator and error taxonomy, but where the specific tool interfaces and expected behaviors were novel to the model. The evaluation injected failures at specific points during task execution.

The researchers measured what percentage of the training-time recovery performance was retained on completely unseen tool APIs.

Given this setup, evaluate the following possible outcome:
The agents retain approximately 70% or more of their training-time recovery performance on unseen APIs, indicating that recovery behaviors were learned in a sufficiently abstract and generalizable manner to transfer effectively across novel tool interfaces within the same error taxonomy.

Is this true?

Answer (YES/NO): YES